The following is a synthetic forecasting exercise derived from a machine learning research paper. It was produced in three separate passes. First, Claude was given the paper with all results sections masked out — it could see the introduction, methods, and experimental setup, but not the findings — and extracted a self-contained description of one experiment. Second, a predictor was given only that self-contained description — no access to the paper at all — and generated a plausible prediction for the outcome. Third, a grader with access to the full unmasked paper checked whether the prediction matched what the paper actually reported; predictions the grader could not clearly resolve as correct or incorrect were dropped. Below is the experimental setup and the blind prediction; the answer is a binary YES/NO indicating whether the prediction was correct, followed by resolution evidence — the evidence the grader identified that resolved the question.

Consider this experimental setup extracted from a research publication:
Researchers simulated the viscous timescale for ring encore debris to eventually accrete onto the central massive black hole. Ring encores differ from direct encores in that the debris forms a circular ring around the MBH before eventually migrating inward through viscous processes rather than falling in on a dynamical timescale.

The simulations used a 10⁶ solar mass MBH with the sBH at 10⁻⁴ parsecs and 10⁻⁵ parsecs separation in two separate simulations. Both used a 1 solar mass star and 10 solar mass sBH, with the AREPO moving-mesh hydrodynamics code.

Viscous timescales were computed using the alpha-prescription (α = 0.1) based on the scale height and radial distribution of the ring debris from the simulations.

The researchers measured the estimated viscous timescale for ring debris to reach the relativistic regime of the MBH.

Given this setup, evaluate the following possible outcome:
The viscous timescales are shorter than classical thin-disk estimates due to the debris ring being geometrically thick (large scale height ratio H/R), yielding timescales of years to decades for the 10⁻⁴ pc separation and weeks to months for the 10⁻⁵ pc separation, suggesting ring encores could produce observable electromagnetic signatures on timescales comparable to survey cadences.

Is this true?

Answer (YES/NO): NO